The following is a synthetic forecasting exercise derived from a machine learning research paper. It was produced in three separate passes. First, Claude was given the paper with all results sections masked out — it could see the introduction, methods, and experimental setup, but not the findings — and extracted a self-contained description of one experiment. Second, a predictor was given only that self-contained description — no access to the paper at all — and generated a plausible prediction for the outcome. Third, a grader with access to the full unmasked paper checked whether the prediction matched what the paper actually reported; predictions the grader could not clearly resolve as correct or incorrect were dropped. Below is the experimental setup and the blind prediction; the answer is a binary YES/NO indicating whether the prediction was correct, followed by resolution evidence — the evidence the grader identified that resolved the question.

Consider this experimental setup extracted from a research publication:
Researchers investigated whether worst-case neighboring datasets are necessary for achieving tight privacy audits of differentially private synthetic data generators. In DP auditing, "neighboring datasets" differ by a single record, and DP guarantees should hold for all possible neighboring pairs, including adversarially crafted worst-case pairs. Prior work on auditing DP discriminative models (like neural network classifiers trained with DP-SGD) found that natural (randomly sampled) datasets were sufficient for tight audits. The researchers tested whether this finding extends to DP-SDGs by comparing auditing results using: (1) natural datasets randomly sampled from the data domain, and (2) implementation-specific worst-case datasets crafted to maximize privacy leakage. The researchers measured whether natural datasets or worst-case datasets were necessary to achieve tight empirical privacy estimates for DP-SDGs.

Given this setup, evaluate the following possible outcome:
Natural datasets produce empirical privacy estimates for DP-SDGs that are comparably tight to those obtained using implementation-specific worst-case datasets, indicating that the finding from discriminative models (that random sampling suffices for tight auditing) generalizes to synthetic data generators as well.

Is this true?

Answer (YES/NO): NO